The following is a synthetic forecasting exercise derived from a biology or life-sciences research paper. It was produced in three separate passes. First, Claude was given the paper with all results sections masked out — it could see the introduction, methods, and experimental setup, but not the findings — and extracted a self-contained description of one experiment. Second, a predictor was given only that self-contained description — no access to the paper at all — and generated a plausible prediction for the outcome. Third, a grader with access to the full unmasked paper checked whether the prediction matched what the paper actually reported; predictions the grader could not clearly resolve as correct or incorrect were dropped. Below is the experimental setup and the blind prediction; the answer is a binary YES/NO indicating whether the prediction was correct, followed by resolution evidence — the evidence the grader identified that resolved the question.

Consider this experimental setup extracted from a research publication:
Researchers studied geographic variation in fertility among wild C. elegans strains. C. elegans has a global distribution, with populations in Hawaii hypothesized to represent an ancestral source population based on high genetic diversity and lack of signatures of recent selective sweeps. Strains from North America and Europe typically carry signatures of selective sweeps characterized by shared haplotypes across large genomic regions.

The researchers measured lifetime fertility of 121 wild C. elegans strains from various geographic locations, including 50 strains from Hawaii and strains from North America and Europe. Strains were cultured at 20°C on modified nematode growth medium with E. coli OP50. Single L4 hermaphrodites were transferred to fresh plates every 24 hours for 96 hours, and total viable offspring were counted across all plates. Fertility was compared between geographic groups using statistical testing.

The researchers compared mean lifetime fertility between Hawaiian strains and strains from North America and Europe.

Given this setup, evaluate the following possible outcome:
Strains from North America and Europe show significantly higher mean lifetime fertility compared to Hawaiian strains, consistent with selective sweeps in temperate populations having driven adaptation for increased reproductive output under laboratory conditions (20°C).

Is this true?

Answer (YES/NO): YES